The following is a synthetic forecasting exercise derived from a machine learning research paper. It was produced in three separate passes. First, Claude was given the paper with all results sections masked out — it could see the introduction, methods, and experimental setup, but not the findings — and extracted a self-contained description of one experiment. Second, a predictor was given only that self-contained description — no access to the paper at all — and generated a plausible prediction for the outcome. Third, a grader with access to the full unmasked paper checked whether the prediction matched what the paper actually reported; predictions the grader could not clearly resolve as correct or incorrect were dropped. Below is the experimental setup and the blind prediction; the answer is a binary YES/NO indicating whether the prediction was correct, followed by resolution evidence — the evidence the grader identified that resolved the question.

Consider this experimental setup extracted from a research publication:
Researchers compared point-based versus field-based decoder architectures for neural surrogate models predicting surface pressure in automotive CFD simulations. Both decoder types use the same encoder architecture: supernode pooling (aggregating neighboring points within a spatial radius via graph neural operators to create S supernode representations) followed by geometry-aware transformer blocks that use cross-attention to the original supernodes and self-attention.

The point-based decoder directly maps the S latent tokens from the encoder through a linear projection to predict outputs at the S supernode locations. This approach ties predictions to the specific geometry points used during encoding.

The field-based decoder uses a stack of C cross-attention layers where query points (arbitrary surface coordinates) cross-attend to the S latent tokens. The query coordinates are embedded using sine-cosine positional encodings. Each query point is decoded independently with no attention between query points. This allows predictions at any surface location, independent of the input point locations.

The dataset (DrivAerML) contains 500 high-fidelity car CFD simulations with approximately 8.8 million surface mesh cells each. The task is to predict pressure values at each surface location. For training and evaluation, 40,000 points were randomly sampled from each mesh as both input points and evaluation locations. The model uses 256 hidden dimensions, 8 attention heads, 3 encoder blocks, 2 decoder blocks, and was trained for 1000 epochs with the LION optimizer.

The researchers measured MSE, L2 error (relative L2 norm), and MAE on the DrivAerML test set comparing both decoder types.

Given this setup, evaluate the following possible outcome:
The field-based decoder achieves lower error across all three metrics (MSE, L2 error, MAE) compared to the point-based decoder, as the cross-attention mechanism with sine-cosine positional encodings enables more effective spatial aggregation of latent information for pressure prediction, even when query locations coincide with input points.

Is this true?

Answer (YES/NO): NO